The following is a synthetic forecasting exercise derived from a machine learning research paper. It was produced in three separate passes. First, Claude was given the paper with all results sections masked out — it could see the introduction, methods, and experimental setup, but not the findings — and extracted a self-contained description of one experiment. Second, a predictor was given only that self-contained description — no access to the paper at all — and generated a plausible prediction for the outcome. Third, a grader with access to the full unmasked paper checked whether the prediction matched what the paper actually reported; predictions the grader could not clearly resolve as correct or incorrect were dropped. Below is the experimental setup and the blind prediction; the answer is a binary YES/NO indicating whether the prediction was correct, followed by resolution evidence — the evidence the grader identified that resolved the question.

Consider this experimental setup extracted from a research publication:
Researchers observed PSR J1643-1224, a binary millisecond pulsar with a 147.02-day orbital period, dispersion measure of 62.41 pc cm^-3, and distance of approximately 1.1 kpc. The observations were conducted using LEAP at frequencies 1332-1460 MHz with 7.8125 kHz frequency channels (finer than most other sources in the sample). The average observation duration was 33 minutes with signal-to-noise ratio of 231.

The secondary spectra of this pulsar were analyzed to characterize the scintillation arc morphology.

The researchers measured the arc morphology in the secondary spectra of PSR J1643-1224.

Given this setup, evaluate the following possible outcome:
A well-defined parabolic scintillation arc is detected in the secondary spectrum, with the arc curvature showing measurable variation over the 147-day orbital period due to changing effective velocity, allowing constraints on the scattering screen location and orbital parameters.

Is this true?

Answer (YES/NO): YES